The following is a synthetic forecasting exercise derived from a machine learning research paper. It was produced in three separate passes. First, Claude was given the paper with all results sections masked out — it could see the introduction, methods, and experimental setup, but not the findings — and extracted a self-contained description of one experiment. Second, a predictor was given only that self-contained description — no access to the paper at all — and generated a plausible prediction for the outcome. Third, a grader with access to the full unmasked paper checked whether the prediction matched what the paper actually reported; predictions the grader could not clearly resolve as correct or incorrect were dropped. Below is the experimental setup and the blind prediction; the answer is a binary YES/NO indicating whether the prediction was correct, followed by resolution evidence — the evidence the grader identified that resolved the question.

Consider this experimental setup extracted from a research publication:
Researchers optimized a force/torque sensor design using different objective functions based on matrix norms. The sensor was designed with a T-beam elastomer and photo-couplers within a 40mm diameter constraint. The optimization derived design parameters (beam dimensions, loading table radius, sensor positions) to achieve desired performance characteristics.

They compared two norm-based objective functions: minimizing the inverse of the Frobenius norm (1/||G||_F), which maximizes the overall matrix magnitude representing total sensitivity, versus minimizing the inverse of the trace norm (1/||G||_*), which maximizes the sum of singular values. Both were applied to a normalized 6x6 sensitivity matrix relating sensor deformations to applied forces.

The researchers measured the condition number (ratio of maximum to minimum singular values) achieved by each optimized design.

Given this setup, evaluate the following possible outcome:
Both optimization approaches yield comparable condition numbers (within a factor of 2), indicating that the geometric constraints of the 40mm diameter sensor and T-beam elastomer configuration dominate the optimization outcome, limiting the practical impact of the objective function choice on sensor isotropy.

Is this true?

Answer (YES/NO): NO